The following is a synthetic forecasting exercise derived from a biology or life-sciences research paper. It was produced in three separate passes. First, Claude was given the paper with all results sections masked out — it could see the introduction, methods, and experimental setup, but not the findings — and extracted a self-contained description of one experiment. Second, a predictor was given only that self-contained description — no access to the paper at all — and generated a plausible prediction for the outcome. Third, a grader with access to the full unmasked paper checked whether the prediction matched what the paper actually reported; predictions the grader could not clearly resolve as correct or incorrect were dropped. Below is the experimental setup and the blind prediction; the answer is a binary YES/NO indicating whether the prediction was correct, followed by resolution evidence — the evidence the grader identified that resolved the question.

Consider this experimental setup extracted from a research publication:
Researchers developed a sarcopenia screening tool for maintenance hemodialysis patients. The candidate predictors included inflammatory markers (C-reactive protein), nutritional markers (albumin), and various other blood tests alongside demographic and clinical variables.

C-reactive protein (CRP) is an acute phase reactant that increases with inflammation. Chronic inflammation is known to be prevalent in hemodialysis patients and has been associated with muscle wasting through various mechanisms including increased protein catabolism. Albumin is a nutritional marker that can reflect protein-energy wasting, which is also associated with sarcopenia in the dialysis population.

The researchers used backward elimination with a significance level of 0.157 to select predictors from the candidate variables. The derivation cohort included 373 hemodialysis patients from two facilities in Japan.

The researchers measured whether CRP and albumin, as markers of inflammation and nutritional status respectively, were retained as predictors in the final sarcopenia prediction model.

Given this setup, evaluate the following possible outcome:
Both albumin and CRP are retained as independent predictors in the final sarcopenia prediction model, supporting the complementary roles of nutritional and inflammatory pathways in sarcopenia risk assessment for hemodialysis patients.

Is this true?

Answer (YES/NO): NO